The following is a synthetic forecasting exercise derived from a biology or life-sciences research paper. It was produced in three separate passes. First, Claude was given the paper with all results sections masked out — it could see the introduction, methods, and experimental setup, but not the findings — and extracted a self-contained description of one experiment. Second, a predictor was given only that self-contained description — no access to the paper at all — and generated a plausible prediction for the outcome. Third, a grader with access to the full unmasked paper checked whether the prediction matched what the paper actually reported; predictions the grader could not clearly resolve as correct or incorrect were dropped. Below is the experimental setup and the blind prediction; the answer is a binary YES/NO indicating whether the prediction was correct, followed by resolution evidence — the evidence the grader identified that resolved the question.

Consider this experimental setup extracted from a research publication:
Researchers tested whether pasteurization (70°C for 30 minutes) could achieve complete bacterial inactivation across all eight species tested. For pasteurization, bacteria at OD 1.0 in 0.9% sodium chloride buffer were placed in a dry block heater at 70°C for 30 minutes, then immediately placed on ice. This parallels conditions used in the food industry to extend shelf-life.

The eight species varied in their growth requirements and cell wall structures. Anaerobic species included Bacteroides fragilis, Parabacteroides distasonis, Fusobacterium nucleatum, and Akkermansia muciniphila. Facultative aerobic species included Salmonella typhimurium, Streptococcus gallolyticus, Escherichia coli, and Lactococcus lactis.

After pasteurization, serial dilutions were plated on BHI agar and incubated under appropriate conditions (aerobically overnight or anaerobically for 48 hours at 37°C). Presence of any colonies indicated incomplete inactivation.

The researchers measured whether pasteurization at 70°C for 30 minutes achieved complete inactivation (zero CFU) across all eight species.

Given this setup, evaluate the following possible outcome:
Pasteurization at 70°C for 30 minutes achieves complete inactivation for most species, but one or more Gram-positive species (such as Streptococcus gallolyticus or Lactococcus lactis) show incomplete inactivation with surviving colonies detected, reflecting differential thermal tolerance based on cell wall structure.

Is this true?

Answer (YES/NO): NO